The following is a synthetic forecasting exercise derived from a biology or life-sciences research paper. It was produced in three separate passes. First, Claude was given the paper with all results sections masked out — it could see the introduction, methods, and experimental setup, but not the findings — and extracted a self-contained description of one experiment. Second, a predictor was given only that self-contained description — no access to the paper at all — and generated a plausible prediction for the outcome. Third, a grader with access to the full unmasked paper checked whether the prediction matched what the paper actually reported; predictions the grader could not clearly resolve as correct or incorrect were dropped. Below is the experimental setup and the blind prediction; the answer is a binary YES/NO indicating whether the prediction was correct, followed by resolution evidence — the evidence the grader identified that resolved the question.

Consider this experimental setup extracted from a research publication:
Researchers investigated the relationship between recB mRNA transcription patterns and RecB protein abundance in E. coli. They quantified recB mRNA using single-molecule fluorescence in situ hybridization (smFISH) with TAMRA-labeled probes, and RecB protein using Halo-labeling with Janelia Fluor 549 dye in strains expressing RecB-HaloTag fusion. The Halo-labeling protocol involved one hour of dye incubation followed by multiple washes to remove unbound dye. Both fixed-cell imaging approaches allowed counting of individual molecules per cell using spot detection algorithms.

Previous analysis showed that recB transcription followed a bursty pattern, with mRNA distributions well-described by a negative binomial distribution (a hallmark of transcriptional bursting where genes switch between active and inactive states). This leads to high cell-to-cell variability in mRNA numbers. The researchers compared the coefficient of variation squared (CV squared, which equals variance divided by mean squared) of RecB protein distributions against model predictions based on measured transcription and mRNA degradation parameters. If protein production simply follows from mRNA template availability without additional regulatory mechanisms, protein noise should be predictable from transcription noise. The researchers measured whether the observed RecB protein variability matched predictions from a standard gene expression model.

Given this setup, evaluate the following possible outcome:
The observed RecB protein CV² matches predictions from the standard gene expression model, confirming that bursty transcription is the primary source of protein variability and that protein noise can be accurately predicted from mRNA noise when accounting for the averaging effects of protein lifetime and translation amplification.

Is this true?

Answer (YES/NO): NO